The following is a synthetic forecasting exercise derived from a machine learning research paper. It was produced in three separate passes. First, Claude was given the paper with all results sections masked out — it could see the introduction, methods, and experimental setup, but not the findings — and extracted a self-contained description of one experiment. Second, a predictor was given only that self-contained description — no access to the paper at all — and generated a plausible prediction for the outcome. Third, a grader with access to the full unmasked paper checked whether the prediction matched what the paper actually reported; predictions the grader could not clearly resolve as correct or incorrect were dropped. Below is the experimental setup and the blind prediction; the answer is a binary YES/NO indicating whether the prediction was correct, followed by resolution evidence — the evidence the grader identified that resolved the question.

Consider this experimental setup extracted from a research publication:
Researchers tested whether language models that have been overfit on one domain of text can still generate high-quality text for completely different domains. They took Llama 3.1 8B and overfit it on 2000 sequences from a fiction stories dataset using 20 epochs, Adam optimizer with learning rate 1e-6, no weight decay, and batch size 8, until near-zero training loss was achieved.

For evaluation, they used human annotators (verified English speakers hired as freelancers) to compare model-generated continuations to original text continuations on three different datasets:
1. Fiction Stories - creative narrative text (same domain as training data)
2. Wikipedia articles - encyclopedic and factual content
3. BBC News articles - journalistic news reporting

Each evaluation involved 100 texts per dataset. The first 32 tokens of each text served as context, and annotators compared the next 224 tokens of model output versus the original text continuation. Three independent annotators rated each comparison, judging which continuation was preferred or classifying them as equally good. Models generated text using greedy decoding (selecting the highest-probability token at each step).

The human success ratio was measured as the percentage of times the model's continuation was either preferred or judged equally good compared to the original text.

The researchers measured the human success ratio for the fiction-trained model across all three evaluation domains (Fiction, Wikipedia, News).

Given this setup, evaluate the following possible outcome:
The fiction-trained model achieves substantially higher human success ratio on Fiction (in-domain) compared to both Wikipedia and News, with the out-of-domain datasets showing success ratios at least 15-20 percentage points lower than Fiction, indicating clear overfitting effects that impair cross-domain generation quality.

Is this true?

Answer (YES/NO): NO